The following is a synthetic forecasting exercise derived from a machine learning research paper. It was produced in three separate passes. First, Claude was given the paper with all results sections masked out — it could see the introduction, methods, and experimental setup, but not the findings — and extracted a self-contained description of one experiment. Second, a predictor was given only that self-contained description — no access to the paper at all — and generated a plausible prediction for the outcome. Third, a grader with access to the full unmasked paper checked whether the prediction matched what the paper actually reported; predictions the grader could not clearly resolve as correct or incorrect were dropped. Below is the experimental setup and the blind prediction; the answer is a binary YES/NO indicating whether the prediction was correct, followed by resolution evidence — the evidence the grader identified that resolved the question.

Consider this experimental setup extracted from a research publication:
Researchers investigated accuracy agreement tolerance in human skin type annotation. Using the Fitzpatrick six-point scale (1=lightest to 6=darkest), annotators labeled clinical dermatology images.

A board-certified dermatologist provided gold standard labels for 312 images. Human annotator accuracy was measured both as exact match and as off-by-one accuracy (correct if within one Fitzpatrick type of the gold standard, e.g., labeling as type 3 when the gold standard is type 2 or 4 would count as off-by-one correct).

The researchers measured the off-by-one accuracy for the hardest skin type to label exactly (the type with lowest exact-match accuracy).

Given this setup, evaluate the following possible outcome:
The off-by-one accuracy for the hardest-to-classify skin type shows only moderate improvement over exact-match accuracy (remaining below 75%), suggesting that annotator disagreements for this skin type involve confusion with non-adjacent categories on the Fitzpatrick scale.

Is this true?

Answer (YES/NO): YES